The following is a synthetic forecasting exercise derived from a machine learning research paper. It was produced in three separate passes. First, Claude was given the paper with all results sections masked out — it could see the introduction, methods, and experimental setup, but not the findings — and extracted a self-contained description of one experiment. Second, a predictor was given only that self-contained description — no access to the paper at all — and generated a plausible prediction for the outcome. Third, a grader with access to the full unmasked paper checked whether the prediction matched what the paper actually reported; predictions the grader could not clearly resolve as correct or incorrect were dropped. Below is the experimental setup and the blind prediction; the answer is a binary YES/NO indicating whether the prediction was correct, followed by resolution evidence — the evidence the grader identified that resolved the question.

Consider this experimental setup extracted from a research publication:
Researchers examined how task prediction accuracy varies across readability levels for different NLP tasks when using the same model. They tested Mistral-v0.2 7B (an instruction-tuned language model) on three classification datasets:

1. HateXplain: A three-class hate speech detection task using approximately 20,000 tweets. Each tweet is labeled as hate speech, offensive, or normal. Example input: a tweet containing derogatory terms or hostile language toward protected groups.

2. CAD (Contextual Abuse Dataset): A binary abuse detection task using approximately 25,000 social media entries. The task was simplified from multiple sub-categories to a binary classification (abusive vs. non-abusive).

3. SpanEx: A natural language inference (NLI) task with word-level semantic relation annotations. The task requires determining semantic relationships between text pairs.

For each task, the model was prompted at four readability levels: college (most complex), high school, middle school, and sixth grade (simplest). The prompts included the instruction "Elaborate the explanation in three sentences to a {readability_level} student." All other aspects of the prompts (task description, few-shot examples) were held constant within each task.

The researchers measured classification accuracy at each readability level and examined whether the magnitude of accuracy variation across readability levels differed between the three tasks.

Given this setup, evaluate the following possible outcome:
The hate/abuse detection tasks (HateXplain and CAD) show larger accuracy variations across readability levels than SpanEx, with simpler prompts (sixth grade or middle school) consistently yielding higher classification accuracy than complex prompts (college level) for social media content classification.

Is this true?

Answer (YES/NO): NO